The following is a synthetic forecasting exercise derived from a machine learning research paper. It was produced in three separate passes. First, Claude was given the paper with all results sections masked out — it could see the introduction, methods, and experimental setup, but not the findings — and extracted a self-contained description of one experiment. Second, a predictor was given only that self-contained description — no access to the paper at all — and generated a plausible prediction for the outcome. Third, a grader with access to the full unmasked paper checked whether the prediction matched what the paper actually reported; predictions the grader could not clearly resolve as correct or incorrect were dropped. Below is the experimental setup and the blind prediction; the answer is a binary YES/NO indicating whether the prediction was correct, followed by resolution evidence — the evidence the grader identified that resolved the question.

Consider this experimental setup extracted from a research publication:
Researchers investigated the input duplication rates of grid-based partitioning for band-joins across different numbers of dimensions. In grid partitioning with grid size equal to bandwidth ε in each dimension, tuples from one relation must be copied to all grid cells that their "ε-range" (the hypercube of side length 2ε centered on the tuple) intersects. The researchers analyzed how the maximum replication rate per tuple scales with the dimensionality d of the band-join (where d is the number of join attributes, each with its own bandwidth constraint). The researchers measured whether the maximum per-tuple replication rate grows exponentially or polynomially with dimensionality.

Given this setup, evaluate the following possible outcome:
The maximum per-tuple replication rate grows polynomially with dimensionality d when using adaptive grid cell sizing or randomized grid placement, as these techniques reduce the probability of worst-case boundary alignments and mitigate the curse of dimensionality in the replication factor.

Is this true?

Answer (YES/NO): NO